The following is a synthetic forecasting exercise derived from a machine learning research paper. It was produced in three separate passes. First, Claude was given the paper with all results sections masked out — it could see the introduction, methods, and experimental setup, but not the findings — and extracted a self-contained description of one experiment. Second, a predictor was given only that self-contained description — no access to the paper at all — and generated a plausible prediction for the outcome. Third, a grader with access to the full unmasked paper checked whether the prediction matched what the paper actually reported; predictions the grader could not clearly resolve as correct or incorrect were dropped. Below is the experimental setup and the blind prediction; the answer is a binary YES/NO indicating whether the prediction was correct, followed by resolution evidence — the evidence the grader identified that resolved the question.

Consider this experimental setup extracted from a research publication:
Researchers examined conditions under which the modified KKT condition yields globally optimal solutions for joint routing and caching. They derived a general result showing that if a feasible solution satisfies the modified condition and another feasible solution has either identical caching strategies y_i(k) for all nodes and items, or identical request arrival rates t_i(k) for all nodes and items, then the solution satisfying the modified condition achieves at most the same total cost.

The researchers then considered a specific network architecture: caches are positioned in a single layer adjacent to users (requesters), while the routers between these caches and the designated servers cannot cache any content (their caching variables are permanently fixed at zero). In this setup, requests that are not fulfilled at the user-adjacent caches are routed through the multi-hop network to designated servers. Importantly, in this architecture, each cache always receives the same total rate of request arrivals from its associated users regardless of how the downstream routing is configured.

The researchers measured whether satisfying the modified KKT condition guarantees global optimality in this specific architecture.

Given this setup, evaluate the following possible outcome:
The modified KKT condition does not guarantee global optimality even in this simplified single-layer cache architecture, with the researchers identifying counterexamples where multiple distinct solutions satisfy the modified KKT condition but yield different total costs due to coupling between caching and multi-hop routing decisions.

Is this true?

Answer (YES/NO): NO